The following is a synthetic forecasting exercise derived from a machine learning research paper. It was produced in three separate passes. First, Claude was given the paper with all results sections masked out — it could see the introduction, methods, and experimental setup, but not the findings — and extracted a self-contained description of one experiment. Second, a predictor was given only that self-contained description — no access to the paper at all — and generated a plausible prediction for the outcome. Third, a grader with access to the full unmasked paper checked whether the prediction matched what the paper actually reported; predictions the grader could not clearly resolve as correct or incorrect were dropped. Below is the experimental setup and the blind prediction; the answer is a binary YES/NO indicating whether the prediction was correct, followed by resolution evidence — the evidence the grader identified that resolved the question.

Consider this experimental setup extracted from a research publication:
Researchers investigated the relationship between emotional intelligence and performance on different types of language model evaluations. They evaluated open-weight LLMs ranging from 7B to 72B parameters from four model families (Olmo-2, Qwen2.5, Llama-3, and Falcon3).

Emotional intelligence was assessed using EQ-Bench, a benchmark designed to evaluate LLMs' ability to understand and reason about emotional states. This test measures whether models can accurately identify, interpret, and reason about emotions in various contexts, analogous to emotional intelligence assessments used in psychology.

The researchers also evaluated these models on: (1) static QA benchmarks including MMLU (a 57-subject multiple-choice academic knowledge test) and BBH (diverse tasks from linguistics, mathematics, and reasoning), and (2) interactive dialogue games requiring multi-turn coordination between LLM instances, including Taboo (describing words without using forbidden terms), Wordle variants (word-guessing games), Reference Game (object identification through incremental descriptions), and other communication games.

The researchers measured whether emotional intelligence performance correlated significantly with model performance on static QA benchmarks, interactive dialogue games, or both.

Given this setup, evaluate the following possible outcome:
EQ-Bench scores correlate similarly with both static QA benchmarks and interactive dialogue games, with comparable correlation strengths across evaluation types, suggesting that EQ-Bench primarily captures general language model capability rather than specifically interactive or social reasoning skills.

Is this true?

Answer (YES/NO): NO